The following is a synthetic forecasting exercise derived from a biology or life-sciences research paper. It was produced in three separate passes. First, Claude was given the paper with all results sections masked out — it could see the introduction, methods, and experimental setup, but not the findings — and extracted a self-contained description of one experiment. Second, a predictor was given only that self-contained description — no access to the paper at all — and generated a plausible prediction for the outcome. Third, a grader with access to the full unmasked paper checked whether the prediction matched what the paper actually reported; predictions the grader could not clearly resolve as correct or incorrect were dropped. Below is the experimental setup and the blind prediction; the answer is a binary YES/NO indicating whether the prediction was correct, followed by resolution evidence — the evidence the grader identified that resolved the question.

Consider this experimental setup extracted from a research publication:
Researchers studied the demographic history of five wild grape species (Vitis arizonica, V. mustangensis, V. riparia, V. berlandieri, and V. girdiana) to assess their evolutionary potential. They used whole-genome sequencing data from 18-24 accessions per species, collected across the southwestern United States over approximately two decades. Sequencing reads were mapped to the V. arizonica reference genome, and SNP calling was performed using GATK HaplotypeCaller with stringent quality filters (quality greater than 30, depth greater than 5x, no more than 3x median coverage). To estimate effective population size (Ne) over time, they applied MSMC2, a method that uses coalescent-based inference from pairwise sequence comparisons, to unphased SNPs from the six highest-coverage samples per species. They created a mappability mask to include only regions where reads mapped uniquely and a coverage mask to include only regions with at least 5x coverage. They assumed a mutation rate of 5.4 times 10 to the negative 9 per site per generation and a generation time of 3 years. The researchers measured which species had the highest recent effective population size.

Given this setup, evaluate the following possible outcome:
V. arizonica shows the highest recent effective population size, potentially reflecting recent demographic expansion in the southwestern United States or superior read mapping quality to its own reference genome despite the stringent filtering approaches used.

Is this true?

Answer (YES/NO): NO